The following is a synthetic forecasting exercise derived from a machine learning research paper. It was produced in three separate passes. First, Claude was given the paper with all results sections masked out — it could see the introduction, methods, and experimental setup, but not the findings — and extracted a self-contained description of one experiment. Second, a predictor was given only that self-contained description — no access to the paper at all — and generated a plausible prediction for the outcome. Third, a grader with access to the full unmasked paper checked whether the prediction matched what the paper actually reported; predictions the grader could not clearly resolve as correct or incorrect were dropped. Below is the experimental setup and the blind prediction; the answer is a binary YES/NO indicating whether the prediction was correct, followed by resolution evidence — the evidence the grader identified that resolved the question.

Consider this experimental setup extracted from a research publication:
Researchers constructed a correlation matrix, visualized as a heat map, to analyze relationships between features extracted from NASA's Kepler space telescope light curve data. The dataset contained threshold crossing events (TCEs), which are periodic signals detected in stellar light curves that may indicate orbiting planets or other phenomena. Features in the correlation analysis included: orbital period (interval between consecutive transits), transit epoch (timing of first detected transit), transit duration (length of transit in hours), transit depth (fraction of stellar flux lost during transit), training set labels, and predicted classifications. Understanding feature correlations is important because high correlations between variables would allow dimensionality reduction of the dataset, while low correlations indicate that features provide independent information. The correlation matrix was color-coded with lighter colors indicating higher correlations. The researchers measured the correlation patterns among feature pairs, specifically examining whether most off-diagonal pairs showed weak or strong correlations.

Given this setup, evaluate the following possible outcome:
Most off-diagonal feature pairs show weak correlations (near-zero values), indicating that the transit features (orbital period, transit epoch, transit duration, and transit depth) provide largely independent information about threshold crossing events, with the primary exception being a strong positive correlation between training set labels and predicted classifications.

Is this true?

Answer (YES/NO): YES